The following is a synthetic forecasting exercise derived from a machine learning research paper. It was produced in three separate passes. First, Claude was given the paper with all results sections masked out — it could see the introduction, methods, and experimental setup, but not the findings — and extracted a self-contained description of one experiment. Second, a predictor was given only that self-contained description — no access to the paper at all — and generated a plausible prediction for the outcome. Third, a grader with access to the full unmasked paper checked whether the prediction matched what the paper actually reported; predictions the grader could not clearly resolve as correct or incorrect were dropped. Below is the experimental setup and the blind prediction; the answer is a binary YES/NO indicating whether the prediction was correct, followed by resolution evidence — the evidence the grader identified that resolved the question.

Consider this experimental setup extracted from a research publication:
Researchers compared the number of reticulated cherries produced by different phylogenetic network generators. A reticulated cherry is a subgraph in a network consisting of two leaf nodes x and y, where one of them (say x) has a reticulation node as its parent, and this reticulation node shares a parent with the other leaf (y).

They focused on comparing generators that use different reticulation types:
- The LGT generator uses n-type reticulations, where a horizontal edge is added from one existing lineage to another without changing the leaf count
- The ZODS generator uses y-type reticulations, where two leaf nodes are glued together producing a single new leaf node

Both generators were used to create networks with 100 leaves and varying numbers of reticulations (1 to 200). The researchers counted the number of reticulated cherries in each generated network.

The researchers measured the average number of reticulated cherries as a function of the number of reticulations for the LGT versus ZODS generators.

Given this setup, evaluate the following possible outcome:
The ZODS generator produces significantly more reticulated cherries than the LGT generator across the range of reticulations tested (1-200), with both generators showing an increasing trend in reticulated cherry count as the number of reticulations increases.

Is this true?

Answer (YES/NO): NO